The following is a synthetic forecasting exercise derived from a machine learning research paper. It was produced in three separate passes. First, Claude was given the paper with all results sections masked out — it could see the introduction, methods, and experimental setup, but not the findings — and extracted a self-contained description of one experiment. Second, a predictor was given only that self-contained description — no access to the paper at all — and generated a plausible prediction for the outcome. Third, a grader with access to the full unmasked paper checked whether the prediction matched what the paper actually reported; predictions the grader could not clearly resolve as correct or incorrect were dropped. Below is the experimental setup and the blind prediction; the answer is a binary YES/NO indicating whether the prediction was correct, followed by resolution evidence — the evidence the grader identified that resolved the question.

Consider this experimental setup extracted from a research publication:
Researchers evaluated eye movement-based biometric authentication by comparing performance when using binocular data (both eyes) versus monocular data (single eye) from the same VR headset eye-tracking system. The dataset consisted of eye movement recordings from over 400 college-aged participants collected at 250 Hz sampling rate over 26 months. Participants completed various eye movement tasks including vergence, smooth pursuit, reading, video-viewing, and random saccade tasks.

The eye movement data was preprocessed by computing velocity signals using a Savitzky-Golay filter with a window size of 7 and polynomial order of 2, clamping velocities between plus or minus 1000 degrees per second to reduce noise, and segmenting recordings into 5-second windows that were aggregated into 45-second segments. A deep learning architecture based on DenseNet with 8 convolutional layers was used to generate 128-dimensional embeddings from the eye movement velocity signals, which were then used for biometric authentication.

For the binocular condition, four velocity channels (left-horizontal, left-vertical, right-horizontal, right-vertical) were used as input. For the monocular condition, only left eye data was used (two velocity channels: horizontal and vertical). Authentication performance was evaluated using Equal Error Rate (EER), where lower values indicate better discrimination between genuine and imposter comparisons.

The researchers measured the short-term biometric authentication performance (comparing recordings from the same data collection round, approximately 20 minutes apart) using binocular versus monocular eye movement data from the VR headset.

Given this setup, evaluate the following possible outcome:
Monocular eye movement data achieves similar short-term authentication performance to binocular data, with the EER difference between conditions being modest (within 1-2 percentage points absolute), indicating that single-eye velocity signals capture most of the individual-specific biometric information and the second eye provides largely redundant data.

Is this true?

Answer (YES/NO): YES